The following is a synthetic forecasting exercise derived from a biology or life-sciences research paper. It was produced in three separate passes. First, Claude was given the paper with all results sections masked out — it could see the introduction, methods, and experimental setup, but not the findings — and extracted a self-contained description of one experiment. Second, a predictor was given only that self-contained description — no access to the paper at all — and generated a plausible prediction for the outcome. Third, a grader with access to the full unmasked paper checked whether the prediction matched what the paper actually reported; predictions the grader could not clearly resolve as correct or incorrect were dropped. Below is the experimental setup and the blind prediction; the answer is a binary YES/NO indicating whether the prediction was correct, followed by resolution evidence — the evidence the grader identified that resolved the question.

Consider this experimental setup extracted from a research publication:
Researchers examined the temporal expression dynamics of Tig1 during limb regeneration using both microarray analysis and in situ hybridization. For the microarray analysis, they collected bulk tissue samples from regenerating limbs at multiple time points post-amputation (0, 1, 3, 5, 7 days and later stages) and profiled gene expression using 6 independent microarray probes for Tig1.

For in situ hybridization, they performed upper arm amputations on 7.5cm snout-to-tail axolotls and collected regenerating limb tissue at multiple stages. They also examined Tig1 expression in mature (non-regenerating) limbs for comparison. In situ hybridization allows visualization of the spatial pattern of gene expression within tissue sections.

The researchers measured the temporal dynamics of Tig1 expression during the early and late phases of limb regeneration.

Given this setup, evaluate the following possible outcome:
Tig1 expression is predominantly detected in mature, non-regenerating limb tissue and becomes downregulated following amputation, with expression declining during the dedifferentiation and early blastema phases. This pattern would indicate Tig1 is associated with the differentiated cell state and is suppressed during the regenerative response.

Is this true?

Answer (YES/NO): NO